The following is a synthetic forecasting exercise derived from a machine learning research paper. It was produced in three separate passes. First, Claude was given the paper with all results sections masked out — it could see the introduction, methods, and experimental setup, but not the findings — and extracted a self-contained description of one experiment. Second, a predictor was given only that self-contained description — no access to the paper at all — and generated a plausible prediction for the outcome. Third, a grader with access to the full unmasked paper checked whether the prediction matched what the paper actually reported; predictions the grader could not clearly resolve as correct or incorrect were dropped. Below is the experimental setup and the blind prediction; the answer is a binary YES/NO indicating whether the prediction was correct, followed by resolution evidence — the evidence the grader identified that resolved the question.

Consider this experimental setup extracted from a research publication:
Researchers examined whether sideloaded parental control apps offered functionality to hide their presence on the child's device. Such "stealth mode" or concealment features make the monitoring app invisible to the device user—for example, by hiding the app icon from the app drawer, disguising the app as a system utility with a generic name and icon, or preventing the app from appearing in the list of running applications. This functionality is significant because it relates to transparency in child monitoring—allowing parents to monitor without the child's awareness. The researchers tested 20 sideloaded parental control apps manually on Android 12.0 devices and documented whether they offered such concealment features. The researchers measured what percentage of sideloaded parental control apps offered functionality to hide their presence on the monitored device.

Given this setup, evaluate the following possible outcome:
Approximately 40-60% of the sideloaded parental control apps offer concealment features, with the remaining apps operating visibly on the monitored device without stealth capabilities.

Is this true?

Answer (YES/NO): NO